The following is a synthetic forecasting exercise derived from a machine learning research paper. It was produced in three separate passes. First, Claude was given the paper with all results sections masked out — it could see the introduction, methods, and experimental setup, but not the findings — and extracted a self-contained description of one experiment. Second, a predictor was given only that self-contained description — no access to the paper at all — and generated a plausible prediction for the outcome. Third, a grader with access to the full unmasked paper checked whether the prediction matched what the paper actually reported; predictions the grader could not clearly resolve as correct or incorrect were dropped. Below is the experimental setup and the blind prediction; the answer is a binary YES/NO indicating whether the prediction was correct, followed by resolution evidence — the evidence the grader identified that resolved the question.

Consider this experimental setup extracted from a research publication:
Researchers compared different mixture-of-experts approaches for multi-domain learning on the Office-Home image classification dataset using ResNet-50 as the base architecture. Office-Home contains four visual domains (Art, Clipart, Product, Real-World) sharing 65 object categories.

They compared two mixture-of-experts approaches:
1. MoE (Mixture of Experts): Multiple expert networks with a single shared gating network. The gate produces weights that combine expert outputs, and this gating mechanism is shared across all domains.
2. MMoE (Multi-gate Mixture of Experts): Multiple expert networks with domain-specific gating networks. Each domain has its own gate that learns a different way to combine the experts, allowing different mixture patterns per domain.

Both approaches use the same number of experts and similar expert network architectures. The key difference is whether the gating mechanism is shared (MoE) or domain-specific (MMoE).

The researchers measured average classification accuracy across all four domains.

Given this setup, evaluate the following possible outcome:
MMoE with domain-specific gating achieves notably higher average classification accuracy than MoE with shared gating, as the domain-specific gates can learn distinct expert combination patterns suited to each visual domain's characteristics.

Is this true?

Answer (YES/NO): YES